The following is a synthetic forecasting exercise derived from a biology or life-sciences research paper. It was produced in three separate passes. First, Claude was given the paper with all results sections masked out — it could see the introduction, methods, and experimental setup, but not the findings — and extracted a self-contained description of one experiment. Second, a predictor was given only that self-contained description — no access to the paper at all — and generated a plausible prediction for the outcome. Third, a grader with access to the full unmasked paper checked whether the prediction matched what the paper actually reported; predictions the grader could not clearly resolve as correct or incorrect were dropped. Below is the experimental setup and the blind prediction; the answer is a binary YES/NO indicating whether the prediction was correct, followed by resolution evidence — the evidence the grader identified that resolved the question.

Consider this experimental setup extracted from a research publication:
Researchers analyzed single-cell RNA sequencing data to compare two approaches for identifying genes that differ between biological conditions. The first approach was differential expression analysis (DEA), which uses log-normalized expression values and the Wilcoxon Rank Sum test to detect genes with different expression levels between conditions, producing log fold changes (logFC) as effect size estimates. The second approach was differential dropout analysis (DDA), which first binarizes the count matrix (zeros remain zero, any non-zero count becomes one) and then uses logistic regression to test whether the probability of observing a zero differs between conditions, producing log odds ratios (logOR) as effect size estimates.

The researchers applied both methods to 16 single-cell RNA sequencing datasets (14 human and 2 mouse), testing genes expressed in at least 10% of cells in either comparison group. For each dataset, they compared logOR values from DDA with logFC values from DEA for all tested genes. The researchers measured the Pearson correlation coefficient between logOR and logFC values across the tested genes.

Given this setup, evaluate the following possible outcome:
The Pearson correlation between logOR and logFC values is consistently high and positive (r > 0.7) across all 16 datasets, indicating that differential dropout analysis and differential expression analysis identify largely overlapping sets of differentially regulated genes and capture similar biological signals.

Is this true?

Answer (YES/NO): NO